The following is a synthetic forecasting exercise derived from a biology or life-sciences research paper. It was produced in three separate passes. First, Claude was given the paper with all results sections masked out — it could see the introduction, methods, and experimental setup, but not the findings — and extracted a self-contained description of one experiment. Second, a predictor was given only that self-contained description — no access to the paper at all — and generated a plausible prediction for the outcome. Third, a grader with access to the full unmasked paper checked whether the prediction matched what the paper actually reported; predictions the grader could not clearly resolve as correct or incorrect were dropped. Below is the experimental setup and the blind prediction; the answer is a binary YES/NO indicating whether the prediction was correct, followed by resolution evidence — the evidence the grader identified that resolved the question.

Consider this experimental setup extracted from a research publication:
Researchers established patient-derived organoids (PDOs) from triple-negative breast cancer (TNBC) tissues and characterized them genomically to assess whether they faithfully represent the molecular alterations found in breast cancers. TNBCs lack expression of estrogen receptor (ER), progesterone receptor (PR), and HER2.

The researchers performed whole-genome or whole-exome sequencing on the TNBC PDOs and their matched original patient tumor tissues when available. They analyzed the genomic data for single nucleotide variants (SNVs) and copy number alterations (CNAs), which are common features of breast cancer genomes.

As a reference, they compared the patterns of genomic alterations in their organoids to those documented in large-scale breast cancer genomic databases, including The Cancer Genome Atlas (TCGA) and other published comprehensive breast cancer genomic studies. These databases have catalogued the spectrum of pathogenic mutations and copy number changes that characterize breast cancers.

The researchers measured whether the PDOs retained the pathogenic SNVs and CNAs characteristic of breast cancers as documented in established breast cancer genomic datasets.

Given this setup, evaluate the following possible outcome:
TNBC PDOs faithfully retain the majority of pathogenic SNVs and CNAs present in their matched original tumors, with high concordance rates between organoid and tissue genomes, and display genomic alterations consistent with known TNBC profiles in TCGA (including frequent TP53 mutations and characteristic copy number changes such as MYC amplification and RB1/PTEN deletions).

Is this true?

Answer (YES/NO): NO